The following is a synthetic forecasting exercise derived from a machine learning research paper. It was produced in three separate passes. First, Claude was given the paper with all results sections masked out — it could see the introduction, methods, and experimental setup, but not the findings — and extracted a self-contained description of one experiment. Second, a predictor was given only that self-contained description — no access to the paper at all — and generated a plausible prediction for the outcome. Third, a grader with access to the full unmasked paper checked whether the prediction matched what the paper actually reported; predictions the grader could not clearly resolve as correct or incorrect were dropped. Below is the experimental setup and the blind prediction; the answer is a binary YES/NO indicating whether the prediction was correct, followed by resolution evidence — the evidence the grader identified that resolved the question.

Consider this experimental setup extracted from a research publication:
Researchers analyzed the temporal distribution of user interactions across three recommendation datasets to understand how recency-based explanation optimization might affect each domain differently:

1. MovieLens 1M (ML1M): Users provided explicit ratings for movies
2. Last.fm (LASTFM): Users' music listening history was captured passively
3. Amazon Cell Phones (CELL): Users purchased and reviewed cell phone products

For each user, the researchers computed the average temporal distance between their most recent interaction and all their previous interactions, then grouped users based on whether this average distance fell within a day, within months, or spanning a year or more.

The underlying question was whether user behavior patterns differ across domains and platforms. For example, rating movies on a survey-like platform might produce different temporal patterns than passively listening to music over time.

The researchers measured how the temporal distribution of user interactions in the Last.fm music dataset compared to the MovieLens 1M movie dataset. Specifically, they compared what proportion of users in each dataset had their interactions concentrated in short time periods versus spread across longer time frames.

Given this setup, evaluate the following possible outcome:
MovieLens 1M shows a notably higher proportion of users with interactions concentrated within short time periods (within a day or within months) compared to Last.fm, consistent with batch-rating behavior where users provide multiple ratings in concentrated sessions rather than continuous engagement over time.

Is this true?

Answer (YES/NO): YES